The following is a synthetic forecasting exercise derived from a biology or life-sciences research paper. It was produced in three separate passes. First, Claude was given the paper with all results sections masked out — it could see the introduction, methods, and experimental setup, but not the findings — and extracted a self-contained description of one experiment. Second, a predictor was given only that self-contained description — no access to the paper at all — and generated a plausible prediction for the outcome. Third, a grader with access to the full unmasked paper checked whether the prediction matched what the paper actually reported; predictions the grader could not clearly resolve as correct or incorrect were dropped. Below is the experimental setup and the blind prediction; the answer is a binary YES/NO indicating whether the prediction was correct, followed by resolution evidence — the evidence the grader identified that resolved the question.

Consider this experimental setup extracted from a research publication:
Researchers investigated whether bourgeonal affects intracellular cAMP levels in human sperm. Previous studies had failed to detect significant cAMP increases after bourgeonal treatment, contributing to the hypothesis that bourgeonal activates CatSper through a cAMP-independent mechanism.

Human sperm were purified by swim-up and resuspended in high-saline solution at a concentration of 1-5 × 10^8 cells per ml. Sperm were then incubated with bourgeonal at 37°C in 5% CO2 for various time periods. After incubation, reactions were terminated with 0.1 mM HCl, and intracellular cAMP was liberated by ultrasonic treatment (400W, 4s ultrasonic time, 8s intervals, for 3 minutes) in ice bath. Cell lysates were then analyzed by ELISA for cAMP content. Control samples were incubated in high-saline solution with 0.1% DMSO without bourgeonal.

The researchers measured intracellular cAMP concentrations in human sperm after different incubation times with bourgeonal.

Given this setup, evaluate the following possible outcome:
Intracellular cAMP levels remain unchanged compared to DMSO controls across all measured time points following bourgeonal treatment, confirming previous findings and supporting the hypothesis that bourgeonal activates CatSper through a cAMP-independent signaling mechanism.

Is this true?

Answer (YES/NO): NO